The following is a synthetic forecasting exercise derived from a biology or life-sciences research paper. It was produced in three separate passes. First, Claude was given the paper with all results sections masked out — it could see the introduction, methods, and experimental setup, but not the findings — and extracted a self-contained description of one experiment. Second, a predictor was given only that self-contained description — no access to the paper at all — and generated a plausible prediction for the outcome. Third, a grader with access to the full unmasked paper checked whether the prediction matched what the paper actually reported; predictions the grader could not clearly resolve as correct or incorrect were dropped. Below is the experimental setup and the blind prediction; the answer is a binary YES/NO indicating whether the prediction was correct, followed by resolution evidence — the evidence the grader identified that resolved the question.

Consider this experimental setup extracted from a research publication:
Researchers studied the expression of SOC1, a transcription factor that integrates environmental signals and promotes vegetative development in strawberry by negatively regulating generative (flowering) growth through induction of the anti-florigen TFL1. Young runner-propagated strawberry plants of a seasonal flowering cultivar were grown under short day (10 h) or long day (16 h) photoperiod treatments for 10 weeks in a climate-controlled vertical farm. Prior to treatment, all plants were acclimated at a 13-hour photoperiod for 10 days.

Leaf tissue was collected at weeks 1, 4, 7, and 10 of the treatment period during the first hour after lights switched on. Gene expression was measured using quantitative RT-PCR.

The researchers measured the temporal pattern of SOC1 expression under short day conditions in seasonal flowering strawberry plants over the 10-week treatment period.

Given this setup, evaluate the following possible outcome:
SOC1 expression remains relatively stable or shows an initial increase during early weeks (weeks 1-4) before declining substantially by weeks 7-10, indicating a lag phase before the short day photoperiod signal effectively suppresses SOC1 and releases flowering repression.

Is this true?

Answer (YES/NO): NO